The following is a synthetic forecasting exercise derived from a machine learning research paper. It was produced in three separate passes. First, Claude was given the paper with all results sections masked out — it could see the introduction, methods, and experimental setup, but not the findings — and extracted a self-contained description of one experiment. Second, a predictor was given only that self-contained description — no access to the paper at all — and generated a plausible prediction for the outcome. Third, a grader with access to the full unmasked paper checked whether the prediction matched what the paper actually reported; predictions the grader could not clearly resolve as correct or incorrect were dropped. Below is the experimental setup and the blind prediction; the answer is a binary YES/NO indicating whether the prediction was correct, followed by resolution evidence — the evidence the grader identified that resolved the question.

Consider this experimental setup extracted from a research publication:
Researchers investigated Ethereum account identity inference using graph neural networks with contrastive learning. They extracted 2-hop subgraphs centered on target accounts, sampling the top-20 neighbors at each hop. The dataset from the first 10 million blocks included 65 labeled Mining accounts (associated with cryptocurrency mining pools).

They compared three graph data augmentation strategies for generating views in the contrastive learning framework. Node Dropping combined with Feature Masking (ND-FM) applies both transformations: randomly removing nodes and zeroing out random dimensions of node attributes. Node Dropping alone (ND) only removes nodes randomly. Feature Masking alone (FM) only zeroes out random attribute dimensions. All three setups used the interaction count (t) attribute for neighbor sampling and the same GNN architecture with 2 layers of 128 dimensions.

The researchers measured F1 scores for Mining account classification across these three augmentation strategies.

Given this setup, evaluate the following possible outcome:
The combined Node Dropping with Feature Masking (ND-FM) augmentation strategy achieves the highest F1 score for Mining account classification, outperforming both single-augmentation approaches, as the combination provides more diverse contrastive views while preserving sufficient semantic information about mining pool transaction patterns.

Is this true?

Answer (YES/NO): NO